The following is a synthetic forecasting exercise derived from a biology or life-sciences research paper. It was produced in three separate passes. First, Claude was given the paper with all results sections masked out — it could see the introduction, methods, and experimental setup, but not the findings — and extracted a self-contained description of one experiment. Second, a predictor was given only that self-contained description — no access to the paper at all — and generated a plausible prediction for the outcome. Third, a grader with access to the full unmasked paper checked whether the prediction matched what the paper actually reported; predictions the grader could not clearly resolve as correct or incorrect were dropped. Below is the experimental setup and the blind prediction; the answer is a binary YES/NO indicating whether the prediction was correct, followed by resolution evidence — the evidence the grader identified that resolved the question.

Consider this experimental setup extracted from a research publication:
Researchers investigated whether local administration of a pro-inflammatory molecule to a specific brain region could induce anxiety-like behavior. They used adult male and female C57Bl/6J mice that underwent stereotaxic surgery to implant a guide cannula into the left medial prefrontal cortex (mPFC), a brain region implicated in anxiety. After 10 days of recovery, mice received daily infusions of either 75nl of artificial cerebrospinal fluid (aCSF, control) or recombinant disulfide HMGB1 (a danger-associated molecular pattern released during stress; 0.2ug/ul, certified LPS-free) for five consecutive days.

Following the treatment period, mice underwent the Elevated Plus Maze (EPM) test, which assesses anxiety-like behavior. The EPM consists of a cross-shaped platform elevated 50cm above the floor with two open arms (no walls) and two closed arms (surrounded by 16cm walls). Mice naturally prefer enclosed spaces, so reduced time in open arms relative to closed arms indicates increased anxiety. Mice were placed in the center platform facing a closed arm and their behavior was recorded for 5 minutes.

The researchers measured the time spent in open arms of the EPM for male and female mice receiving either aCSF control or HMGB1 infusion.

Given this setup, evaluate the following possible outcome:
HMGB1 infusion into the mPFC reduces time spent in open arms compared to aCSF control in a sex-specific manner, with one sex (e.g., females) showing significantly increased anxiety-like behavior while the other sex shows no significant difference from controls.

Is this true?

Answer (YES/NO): NO